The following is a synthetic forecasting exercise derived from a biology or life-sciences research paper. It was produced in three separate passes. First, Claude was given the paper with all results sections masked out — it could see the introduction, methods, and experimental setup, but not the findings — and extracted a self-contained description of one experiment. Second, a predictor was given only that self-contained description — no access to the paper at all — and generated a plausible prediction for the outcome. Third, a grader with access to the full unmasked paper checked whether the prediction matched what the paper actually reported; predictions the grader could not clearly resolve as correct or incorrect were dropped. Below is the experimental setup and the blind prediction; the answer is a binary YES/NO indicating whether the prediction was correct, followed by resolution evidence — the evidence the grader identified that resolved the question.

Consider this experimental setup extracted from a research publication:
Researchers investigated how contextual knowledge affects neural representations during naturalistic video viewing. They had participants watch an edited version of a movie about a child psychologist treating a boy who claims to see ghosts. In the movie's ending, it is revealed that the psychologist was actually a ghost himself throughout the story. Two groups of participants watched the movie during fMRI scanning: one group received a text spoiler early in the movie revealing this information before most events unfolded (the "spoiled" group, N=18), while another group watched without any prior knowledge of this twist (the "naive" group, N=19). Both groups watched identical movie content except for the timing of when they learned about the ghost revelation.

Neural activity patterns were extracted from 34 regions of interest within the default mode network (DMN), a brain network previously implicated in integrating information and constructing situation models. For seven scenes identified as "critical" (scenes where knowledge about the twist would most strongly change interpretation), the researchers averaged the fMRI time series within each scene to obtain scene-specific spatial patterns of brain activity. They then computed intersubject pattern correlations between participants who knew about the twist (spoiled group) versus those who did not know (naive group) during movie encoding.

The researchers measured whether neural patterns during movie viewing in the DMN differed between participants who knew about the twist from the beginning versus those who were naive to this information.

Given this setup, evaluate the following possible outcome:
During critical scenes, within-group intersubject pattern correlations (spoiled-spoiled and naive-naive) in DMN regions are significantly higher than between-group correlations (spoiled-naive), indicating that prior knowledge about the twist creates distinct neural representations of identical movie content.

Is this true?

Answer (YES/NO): NO